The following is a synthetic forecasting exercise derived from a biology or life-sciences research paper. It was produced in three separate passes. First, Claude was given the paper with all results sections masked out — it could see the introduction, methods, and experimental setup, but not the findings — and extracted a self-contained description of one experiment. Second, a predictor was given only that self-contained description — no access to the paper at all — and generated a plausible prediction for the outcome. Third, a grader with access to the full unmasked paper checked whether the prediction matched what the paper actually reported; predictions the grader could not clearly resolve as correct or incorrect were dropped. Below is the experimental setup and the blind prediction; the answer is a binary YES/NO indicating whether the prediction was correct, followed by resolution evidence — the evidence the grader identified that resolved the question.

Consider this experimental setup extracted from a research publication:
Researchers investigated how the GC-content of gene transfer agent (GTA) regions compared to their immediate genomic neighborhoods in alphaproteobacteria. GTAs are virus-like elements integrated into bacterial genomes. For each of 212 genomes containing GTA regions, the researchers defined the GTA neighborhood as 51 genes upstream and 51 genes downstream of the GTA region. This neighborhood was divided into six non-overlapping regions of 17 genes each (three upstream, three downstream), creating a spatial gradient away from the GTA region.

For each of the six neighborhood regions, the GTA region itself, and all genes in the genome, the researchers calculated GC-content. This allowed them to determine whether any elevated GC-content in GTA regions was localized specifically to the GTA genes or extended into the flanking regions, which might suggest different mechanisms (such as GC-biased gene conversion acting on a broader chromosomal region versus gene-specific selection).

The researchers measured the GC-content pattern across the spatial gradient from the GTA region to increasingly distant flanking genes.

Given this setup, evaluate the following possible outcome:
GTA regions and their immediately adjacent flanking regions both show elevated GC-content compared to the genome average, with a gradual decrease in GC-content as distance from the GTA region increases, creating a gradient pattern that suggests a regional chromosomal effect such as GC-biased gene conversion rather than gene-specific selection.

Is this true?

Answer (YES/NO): NO